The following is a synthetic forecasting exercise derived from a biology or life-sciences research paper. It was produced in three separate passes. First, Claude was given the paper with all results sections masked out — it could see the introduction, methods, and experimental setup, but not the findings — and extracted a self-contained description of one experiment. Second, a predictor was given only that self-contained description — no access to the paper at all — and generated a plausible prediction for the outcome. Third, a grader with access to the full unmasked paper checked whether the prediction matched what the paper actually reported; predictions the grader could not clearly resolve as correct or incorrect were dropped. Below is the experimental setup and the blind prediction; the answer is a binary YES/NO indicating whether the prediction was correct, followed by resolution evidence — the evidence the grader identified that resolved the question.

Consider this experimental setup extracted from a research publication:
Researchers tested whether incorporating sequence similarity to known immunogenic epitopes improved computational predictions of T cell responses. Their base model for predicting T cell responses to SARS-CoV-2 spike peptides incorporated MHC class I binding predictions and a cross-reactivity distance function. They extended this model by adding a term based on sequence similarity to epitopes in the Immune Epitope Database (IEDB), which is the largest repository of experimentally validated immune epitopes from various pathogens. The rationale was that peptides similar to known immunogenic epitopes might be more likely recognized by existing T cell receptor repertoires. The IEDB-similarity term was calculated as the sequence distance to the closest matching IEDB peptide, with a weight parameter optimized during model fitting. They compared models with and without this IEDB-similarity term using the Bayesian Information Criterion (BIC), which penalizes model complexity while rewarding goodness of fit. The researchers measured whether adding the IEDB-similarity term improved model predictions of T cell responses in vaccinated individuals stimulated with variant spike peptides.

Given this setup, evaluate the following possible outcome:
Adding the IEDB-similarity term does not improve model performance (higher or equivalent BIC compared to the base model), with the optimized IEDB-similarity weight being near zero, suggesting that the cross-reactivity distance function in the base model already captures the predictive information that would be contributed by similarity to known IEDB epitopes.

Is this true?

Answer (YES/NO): NO